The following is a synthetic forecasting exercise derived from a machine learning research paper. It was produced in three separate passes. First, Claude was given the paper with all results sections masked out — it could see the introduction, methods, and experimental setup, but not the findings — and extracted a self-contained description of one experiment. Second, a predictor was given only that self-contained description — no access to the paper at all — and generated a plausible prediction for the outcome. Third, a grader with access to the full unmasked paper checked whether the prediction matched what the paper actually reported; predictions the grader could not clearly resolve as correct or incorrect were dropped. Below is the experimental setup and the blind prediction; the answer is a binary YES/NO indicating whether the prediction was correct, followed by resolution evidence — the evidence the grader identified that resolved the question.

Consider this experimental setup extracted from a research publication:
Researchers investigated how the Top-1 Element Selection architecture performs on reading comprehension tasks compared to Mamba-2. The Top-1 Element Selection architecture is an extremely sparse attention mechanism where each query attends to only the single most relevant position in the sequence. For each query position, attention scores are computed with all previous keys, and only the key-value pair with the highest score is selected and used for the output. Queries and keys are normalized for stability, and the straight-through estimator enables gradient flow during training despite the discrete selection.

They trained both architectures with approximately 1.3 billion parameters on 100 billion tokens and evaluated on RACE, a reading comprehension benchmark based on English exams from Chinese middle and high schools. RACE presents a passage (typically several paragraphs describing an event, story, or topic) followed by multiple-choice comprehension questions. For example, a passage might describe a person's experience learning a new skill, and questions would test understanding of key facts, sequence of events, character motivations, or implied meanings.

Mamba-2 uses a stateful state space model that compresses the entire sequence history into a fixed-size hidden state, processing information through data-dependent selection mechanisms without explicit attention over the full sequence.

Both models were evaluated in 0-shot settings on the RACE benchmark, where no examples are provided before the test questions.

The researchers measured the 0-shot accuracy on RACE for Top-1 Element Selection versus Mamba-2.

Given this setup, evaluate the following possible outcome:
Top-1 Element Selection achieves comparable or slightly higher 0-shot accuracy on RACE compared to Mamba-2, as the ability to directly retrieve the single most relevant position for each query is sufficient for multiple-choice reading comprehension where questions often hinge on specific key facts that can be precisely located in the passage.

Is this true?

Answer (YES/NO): NO